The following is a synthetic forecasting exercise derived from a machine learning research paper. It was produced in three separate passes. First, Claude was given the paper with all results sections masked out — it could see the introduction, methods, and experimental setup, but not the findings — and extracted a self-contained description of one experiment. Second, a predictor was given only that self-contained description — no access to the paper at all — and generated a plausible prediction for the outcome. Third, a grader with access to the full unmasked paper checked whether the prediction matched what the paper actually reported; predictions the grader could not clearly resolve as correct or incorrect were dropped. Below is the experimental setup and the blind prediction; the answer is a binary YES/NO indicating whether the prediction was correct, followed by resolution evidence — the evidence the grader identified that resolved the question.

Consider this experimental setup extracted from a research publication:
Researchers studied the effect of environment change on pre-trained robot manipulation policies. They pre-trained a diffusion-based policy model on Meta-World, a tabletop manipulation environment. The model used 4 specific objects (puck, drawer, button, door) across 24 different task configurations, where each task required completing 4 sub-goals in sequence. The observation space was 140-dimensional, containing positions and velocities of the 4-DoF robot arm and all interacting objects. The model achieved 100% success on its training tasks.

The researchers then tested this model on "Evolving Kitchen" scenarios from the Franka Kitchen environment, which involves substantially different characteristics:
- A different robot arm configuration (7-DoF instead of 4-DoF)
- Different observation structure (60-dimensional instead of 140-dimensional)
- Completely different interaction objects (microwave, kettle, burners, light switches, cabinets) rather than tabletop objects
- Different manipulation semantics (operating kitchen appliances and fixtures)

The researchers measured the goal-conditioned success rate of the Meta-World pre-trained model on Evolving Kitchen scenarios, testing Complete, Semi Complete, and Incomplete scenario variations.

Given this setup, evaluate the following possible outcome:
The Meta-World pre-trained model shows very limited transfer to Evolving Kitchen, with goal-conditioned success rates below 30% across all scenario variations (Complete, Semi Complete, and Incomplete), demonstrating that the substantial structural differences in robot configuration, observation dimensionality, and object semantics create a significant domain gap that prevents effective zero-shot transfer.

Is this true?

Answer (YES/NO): YES